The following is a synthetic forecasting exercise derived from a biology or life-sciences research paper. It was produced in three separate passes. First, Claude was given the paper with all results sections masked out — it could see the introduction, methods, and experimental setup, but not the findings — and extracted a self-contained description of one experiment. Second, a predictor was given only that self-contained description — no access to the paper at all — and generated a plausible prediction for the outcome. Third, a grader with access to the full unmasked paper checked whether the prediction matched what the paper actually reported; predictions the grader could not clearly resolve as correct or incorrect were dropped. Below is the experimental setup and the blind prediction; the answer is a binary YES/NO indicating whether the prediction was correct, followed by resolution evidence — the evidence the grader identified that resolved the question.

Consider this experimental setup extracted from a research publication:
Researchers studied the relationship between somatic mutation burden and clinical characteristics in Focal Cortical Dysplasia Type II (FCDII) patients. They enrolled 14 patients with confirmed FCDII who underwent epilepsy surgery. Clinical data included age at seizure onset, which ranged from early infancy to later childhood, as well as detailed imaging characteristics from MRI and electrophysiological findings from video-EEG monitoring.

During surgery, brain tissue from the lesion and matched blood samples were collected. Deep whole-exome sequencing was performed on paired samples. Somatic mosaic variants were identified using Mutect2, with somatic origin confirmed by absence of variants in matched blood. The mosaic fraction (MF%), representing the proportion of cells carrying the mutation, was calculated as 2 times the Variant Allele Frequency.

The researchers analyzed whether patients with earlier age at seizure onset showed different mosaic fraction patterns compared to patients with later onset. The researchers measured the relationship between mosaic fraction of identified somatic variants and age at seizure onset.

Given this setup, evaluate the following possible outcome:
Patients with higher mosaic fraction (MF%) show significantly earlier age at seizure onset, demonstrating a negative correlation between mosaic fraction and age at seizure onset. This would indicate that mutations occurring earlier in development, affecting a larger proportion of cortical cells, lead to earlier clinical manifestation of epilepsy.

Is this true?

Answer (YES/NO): YES